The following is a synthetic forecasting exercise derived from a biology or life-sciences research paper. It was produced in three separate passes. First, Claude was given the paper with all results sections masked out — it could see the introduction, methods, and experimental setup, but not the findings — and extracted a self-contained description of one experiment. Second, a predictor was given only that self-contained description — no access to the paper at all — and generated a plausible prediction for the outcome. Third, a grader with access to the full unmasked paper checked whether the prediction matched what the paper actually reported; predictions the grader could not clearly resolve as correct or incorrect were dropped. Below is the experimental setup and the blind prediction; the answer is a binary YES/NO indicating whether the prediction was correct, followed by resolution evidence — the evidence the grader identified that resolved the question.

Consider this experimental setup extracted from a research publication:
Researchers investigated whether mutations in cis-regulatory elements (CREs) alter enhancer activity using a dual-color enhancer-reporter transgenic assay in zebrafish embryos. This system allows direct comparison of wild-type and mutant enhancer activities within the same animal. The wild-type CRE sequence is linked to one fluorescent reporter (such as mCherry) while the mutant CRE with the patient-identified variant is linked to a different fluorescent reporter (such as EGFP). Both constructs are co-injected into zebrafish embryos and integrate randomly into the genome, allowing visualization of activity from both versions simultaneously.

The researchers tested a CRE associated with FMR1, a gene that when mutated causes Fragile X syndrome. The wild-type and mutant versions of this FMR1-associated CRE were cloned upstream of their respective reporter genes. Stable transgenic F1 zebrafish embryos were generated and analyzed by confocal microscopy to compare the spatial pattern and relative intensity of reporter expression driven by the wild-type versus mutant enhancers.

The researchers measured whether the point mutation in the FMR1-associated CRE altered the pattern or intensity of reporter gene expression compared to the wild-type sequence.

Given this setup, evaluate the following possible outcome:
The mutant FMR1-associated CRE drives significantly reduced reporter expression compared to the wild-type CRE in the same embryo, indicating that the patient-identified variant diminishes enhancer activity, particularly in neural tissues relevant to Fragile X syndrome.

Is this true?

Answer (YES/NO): YES